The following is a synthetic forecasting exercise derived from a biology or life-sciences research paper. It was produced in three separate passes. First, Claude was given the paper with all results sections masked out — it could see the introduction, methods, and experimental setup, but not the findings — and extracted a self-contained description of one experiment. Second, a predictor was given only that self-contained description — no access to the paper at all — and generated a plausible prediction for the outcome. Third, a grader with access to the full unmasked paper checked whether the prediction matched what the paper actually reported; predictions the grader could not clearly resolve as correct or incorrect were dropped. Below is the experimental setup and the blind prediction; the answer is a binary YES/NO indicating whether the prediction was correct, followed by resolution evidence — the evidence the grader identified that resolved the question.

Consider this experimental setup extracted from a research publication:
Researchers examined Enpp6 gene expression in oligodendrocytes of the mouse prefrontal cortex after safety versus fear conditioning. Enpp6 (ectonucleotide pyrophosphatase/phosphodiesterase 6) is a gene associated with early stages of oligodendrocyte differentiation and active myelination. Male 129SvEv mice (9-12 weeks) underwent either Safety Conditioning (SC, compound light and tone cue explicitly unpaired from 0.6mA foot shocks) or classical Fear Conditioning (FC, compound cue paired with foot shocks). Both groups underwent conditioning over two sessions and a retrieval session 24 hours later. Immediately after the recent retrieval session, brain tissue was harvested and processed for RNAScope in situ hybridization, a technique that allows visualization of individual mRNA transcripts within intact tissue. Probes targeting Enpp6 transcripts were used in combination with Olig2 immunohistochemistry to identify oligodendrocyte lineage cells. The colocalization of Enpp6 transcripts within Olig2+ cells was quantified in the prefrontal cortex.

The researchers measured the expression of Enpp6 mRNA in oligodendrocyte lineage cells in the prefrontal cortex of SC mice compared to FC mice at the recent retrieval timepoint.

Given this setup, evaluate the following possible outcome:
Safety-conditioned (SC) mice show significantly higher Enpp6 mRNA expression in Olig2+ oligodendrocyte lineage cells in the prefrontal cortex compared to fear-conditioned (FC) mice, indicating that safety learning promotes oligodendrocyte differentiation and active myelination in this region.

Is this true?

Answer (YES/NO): NO